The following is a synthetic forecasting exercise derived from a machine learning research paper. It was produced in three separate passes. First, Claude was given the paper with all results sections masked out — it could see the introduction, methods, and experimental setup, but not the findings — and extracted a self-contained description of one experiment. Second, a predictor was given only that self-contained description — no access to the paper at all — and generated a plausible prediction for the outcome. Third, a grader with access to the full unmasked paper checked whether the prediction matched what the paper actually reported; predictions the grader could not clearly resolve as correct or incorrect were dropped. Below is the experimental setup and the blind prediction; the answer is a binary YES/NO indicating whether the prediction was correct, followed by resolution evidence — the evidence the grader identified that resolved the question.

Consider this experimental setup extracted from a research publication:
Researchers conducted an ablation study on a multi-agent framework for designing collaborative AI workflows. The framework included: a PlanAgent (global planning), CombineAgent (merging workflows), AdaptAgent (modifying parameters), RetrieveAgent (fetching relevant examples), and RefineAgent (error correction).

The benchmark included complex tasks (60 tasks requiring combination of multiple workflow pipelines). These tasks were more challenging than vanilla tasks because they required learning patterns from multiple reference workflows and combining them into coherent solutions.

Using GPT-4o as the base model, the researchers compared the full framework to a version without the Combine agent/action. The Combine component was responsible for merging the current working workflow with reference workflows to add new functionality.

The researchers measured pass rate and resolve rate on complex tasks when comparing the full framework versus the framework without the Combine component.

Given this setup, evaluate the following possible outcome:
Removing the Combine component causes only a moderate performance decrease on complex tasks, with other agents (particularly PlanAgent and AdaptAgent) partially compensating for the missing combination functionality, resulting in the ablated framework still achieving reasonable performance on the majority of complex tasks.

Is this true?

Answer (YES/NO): NO